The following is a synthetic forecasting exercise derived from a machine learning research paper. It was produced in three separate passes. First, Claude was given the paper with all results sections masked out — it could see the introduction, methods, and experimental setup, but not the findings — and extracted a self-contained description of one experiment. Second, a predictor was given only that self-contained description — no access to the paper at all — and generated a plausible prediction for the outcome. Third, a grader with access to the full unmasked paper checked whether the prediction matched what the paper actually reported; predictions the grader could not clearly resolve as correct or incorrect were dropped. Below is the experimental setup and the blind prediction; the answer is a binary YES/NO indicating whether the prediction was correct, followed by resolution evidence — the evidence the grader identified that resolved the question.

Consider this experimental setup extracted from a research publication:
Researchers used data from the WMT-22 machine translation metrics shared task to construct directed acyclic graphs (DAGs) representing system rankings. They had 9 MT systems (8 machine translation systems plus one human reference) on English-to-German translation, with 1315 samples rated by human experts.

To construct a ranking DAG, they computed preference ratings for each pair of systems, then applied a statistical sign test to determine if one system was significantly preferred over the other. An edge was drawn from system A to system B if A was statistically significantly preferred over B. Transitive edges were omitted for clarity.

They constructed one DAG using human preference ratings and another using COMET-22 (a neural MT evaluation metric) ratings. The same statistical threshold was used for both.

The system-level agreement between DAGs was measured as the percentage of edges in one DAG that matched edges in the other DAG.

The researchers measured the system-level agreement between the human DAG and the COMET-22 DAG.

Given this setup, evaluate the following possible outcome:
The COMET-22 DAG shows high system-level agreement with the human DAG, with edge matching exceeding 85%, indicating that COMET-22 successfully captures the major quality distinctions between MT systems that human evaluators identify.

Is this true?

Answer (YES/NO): NO